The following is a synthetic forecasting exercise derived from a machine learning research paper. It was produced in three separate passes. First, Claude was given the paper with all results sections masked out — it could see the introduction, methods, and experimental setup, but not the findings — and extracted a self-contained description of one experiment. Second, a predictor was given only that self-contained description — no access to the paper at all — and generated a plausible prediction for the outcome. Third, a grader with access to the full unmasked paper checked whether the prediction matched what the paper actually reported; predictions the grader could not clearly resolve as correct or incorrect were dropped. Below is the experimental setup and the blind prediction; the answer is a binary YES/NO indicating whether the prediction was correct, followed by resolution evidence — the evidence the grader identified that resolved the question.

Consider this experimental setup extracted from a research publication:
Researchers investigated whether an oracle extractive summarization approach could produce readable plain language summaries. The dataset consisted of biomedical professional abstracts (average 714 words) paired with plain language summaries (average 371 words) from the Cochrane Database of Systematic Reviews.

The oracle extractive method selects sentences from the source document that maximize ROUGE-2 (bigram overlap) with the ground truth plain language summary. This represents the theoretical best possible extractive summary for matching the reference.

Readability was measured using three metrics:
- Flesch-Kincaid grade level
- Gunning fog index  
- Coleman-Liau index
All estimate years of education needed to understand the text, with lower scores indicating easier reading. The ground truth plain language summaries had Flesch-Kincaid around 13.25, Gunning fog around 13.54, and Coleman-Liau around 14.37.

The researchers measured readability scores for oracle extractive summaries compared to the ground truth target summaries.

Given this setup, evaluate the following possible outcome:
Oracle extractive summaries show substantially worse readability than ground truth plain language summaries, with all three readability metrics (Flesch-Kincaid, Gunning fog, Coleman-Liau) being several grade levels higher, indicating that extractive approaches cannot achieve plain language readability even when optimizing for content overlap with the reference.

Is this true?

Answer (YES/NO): NO